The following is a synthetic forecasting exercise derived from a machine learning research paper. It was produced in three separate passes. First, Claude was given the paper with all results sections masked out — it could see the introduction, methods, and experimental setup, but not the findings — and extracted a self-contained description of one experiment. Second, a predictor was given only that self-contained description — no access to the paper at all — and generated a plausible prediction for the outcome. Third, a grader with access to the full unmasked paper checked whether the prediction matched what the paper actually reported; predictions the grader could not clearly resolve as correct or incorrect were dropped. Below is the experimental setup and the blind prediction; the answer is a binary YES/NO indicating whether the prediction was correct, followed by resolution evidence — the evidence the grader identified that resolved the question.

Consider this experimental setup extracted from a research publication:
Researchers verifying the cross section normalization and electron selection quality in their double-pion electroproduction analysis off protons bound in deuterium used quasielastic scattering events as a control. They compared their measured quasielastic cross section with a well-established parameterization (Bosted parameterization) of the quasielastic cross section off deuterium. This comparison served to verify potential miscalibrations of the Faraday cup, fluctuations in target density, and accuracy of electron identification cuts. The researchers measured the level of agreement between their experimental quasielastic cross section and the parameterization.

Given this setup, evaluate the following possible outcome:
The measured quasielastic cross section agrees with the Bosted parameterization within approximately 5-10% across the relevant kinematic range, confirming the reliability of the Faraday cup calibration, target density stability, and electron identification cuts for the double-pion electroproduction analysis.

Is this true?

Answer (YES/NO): NO